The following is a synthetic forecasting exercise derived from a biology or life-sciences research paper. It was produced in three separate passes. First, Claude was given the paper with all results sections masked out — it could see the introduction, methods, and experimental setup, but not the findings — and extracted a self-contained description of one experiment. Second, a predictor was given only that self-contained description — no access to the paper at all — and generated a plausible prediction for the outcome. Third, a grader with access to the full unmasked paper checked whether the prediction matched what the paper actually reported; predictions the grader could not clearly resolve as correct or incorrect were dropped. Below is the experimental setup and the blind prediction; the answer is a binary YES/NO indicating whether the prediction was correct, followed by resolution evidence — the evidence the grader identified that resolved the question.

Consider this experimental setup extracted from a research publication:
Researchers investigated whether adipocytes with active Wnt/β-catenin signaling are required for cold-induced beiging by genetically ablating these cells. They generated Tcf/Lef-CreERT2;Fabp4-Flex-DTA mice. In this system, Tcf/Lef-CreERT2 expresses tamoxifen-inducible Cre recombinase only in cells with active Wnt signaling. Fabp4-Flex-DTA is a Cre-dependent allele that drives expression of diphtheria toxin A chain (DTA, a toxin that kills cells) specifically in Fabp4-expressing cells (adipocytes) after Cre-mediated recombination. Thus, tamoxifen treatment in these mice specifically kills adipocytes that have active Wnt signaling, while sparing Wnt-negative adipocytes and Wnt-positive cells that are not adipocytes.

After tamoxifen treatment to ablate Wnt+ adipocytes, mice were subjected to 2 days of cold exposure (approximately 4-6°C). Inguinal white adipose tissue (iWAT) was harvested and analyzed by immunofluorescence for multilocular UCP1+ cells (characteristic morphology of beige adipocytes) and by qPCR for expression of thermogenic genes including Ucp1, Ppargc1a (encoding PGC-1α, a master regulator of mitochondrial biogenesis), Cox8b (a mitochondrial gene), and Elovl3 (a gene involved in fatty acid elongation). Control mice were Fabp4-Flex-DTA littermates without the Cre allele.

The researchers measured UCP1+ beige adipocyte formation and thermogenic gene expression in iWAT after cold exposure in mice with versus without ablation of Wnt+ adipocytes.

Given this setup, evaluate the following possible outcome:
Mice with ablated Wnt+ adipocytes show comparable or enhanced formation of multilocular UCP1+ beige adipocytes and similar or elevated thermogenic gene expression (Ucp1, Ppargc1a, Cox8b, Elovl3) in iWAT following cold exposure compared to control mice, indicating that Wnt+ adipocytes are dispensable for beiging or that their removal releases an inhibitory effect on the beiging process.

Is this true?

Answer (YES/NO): NO